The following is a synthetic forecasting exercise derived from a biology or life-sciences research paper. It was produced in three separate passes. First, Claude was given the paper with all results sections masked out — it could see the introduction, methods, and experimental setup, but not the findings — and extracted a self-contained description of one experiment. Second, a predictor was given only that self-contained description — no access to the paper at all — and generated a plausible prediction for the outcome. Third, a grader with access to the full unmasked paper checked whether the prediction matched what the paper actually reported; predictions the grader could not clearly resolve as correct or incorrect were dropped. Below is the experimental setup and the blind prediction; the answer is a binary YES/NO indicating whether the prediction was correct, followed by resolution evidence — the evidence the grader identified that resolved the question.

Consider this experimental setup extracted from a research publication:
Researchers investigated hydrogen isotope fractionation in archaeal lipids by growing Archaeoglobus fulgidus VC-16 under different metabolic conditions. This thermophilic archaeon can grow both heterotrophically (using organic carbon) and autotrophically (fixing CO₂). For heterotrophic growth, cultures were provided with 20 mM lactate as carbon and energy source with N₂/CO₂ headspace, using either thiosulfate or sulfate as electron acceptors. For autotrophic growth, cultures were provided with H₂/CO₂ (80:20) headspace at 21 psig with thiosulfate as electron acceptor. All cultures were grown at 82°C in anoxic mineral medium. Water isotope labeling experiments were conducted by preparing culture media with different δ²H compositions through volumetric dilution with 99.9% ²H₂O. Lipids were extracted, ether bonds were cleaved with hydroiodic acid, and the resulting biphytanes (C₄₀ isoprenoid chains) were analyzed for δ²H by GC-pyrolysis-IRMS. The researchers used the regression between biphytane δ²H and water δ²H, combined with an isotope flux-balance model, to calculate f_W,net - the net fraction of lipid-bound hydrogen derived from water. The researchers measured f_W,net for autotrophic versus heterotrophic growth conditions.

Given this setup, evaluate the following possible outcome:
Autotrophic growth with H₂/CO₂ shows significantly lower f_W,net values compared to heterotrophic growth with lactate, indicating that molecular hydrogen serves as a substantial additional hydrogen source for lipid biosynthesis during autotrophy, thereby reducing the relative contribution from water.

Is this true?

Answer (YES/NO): NO